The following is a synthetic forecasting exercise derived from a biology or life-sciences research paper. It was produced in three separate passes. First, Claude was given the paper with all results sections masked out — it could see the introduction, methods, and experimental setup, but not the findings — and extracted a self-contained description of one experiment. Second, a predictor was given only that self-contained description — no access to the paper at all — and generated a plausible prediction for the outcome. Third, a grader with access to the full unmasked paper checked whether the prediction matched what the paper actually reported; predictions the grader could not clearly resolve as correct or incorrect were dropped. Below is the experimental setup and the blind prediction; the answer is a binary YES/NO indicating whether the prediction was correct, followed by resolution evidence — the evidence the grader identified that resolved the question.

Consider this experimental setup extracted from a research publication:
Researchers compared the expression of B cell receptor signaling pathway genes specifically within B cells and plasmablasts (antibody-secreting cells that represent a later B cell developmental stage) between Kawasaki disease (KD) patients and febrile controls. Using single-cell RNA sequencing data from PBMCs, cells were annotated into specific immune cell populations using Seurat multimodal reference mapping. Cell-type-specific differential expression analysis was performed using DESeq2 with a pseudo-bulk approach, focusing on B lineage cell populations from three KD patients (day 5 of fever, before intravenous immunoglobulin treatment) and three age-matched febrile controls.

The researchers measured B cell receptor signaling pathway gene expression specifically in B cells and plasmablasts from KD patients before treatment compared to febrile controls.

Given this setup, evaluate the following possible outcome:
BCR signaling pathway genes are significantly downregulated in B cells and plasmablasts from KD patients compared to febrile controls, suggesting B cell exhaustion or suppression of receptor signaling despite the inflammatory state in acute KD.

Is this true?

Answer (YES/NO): YES